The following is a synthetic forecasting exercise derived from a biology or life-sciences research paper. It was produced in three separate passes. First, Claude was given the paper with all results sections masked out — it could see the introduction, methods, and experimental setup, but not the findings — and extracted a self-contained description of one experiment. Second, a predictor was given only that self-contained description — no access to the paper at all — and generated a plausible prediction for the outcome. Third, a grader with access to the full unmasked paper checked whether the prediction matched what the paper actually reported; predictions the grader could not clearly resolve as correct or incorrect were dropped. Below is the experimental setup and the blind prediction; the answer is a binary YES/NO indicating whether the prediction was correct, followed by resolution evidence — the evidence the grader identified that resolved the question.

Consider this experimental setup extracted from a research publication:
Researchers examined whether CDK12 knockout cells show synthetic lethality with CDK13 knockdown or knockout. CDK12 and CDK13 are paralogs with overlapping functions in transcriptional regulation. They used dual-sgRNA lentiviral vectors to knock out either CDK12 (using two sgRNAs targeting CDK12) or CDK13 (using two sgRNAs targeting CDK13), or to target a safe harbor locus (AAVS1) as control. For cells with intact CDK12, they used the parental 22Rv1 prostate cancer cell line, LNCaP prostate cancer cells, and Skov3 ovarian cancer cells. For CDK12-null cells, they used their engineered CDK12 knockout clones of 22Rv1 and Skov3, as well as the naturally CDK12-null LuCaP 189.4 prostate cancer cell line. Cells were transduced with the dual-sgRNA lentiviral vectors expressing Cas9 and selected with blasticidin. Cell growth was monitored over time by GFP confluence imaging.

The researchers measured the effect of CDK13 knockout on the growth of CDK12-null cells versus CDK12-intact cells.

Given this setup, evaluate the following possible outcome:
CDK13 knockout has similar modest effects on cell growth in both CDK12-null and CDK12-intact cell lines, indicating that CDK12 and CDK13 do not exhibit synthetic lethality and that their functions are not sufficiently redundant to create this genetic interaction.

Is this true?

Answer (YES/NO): NO